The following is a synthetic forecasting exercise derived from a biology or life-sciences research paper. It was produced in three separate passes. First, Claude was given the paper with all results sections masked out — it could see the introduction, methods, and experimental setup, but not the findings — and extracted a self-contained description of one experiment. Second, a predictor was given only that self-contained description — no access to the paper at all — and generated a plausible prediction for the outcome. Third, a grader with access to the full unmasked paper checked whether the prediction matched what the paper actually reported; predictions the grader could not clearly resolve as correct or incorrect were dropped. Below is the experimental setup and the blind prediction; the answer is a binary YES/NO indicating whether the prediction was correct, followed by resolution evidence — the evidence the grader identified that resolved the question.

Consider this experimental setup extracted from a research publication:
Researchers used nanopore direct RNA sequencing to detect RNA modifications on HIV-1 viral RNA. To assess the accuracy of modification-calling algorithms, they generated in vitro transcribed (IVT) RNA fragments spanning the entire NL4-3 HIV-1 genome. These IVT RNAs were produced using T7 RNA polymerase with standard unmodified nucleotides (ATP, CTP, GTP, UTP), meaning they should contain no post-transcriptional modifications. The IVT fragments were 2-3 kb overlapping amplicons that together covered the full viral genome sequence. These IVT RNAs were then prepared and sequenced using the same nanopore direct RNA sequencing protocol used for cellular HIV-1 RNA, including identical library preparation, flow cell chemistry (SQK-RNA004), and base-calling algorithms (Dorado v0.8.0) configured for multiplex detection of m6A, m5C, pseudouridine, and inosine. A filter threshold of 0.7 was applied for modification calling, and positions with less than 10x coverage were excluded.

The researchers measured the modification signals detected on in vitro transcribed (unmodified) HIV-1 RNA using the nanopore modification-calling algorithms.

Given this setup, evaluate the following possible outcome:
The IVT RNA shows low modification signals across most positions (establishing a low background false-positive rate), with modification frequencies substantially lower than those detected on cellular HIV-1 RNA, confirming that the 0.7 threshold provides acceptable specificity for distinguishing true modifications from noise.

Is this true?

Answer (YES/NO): NO